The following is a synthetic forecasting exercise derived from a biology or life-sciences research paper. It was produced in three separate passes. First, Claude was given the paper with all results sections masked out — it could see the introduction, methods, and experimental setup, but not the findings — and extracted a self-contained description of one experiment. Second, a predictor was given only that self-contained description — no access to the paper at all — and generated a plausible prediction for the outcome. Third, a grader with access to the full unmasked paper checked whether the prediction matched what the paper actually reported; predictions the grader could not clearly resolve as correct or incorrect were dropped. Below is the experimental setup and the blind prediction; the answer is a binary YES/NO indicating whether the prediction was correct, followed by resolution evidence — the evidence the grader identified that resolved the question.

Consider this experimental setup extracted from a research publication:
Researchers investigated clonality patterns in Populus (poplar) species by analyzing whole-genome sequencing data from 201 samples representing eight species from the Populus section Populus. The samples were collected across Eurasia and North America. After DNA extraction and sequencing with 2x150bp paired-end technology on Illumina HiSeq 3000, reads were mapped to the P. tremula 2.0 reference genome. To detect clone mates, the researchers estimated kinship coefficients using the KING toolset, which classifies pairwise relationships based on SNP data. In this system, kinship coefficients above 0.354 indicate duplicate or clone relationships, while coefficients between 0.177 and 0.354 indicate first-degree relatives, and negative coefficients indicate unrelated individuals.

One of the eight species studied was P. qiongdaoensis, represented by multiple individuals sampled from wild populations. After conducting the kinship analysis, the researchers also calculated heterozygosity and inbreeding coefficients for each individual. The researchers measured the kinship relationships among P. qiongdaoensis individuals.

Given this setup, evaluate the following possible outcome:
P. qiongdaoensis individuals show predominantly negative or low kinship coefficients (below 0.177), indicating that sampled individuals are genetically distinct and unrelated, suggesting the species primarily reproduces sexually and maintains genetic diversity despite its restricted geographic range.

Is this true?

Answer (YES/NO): NO